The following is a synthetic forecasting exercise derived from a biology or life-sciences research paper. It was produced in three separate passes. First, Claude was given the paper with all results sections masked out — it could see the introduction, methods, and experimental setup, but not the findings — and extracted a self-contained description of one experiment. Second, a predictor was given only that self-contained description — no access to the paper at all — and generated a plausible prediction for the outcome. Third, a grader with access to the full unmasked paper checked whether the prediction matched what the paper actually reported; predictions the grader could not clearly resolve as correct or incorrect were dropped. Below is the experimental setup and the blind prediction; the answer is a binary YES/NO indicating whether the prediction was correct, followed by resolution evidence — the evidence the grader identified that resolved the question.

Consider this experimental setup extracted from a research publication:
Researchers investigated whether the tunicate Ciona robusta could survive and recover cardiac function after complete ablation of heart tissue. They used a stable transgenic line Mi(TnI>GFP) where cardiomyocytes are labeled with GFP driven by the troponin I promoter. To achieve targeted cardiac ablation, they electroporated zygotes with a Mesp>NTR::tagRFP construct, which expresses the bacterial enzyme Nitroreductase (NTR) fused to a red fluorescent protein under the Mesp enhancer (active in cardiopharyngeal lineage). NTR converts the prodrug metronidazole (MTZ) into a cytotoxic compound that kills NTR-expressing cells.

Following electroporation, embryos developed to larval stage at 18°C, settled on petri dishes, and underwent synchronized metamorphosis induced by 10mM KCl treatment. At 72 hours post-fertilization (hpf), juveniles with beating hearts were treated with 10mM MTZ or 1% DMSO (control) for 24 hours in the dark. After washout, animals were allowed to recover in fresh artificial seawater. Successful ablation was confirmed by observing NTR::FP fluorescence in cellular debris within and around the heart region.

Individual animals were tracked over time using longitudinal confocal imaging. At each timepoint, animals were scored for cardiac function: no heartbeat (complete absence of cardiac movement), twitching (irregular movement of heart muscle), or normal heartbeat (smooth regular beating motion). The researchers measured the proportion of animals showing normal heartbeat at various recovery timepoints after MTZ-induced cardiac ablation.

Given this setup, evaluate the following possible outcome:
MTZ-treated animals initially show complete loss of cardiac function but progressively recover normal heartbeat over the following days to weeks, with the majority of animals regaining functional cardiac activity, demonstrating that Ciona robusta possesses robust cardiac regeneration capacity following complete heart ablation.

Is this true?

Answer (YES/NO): YES